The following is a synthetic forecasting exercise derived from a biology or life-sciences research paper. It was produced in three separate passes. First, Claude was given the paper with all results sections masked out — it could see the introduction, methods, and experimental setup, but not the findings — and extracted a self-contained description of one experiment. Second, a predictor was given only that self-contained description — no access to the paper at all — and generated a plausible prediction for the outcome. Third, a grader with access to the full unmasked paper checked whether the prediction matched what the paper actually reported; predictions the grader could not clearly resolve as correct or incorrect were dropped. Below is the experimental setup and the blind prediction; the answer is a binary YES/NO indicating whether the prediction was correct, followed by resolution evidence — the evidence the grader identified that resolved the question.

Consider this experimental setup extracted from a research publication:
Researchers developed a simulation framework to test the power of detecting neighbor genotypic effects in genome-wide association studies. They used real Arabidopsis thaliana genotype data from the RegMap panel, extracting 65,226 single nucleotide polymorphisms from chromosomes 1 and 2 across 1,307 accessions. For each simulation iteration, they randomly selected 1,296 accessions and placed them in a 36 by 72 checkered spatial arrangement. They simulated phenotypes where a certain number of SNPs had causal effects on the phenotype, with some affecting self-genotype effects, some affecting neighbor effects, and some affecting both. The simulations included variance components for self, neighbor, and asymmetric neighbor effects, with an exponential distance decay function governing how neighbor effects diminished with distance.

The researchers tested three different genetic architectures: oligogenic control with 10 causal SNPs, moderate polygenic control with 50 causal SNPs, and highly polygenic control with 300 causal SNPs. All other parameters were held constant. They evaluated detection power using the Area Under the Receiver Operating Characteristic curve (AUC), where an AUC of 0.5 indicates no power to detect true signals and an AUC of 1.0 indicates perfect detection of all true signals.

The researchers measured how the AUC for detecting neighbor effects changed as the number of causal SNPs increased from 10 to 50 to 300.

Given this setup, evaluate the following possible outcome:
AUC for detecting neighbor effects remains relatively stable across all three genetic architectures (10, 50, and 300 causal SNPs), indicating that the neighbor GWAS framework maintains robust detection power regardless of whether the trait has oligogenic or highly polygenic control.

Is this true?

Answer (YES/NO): NO